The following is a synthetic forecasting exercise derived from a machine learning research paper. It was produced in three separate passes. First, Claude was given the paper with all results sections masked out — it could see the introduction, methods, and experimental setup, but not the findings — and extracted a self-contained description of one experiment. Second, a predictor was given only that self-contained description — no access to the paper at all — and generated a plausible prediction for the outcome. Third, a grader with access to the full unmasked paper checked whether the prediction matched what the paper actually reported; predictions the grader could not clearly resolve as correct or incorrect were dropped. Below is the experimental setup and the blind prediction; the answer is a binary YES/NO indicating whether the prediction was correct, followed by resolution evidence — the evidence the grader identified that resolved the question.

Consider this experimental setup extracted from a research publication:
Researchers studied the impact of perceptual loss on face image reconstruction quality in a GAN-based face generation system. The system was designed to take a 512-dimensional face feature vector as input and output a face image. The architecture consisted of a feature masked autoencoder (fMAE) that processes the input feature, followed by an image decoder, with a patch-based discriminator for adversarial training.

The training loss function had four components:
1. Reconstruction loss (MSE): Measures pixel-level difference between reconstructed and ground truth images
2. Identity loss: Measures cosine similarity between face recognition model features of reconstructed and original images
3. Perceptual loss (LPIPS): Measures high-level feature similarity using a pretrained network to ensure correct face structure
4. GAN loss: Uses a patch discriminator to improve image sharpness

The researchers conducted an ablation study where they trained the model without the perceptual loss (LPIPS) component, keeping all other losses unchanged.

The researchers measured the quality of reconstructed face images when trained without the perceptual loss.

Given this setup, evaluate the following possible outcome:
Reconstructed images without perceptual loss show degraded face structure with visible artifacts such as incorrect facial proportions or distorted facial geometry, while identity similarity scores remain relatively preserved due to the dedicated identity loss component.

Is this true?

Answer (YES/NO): NO